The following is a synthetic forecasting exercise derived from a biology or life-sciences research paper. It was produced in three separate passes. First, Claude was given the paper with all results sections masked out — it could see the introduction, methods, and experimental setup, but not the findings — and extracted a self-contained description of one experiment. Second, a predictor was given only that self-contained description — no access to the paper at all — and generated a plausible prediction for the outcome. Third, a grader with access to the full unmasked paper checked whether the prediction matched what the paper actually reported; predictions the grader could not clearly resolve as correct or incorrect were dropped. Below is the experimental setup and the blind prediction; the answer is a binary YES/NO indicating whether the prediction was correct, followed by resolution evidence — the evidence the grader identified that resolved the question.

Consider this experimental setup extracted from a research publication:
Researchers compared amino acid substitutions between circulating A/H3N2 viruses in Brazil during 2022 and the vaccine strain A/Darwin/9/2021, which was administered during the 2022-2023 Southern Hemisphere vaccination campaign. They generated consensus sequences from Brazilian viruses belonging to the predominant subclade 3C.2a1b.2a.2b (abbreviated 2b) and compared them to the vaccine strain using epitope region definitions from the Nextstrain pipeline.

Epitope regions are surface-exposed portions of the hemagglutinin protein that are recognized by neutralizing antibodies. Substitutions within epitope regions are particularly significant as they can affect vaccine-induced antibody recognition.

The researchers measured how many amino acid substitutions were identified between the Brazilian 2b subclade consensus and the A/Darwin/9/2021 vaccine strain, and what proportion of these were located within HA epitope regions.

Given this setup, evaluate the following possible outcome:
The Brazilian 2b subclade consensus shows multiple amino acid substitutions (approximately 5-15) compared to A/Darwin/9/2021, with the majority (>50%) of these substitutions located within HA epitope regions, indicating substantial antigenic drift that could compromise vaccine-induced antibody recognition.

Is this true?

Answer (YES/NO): YES